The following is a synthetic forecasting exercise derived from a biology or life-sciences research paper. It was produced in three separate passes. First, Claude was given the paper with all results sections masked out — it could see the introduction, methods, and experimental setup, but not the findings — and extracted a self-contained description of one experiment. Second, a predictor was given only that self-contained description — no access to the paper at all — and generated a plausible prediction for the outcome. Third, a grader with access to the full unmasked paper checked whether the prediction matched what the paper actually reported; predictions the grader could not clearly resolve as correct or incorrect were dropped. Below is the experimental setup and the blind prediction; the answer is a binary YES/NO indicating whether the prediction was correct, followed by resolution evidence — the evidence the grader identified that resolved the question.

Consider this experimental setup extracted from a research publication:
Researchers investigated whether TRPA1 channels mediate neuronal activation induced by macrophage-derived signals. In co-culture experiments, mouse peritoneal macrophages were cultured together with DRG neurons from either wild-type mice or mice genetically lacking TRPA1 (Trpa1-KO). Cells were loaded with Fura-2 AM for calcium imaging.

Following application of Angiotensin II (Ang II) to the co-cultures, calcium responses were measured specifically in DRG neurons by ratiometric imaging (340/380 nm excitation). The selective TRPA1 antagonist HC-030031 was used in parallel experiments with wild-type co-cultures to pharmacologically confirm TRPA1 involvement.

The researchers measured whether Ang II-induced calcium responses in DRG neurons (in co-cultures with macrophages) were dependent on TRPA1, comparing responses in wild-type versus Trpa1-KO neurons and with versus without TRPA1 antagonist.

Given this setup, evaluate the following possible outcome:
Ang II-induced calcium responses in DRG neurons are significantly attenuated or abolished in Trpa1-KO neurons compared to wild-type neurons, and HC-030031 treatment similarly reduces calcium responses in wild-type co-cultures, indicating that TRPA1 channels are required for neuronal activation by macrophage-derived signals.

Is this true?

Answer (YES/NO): YES